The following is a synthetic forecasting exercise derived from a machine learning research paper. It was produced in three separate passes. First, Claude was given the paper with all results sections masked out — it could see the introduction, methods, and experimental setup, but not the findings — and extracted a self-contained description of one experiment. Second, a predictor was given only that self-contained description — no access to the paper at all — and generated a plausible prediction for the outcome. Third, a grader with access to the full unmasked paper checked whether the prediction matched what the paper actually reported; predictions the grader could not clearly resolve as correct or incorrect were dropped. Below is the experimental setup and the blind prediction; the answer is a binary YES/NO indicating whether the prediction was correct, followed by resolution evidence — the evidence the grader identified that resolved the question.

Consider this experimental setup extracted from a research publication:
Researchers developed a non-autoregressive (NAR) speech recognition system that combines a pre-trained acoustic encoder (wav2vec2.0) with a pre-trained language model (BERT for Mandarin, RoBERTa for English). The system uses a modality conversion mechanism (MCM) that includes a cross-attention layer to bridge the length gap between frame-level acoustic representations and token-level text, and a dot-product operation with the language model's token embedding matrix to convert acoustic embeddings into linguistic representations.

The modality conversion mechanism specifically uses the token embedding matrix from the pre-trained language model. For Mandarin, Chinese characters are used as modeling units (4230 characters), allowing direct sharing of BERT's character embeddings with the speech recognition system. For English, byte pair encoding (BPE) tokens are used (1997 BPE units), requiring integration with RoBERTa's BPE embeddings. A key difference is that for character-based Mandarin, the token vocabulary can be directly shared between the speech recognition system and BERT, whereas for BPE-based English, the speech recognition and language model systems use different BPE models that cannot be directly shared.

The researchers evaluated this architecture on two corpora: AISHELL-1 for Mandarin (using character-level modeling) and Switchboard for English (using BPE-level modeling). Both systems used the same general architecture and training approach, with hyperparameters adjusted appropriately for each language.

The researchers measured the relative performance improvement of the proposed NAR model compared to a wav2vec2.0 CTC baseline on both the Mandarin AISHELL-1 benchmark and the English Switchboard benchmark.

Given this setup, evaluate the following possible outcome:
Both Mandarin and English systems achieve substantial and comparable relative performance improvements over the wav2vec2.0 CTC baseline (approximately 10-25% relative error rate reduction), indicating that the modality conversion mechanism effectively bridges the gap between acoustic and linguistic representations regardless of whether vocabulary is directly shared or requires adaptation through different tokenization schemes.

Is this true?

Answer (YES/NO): NO